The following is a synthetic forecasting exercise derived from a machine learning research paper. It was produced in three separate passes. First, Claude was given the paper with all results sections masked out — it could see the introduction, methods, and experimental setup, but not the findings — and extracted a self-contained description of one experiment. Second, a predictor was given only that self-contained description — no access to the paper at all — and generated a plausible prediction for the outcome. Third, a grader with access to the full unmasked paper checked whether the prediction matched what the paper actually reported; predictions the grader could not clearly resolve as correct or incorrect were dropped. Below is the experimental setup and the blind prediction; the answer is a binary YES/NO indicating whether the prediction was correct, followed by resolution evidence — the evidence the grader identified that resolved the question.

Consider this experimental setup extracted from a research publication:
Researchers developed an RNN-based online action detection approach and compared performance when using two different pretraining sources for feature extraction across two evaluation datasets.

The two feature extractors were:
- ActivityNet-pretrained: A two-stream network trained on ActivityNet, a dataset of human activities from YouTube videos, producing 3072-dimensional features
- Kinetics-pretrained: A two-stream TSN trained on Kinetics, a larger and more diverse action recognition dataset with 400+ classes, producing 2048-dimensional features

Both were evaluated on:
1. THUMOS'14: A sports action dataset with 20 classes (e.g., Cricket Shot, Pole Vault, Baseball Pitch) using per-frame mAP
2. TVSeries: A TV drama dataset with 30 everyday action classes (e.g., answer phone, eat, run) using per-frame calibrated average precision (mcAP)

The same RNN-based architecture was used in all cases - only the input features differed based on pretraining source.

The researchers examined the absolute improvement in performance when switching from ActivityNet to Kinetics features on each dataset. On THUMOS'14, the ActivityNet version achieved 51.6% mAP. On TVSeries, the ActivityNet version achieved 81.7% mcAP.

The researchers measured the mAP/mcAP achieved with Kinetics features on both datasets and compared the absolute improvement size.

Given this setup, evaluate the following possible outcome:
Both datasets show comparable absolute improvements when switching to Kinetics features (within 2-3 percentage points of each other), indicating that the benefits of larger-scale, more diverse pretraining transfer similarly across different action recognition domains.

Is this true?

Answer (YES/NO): NO